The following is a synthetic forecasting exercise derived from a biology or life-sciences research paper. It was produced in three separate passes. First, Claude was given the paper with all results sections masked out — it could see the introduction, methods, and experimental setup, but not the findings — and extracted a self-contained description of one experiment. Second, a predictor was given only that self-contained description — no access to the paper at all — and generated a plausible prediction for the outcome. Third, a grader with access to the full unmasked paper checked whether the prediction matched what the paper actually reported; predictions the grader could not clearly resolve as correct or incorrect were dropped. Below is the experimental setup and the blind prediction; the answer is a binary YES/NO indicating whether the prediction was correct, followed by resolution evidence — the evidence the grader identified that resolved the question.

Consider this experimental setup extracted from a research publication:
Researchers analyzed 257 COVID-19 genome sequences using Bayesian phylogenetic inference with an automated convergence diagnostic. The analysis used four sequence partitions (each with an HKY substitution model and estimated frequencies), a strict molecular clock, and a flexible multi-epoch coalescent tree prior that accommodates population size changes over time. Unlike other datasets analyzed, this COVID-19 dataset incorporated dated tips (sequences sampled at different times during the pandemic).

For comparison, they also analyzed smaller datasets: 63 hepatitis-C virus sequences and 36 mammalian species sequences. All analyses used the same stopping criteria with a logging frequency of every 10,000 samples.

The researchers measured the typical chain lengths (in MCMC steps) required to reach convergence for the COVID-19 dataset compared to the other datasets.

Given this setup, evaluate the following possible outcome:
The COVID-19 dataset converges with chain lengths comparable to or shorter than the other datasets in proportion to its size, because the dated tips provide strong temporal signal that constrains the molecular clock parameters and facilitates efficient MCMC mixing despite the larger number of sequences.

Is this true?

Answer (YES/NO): NO